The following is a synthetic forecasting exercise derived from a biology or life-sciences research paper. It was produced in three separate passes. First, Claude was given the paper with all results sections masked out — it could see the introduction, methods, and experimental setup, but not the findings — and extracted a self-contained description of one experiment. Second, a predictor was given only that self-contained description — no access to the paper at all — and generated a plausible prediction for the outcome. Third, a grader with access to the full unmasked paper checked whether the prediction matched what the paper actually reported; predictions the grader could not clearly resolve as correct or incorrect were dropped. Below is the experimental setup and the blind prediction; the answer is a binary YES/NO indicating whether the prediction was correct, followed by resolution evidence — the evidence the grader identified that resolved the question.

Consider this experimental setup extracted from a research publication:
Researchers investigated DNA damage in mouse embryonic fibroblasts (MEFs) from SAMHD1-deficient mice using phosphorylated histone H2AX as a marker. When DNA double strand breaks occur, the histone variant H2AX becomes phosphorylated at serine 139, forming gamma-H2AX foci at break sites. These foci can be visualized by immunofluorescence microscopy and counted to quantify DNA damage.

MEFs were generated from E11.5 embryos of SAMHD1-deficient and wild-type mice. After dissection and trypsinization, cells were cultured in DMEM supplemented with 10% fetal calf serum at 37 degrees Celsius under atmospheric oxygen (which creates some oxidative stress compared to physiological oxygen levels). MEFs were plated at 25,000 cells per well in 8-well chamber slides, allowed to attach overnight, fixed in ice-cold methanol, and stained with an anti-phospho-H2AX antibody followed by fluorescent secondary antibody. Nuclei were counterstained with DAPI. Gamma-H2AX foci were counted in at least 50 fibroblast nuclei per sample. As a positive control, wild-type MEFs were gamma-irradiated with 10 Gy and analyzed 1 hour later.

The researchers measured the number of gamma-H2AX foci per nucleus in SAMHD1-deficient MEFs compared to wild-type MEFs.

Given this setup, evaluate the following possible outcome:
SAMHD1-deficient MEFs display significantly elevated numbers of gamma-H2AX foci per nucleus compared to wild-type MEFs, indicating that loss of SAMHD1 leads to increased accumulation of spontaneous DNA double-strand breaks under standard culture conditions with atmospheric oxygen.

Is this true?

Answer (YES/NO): NO